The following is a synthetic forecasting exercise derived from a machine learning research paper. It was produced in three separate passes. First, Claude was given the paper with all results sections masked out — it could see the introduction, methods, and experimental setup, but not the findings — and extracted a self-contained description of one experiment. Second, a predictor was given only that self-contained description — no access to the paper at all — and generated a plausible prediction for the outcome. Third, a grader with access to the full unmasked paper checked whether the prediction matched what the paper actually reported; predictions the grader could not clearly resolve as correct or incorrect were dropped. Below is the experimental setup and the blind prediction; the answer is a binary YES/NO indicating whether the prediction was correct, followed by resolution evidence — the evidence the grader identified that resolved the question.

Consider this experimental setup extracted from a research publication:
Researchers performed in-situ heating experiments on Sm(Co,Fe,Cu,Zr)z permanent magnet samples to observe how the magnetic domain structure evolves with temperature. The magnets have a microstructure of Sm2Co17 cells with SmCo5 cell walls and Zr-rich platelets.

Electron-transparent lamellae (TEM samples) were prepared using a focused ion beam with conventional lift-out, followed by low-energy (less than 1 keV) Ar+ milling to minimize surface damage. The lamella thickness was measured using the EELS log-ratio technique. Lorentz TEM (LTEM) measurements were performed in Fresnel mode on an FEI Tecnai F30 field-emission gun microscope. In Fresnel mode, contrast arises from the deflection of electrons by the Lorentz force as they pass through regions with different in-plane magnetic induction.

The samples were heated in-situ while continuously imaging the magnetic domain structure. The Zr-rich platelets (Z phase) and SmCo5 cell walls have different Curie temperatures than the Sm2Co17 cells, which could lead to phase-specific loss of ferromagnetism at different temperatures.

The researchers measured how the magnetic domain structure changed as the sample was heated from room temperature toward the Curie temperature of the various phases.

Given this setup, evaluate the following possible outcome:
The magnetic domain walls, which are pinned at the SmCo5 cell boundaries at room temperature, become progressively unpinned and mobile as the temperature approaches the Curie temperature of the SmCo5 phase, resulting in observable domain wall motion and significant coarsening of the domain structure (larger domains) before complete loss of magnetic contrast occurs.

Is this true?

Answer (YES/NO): NO